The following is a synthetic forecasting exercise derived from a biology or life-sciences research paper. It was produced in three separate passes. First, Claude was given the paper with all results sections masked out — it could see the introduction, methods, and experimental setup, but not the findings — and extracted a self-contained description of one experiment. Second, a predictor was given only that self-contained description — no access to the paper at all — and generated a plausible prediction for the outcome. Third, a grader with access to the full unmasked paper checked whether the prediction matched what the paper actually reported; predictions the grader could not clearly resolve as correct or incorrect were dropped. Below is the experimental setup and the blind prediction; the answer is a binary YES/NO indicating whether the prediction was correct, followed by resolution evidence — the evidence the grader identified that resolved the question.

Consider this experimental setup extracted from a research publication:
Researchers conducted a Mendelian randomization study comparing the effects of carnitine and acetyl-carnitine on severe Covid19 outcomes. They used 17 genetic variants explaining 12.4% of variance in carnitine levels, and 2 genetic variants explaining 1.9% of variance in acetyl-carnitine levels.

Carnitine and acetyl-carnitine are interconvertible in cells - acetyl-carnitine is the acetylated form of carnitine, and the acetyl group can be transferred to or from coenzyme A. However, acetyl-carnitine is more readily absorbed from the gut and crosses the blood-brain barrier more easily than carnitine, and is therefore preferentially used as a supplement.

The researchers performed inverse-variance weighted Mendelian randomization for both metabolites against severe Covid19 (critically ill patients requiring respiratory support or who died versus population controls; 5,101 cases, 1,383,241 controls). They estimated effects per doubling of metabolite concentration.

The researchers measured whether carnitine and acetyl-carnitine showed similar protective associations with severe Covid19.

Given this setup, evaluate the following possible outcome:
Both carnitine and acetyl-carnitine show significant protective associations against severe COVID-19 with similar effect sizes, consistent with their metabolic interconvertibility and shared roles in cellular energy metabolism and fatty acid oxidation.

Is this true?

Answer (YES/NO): NO